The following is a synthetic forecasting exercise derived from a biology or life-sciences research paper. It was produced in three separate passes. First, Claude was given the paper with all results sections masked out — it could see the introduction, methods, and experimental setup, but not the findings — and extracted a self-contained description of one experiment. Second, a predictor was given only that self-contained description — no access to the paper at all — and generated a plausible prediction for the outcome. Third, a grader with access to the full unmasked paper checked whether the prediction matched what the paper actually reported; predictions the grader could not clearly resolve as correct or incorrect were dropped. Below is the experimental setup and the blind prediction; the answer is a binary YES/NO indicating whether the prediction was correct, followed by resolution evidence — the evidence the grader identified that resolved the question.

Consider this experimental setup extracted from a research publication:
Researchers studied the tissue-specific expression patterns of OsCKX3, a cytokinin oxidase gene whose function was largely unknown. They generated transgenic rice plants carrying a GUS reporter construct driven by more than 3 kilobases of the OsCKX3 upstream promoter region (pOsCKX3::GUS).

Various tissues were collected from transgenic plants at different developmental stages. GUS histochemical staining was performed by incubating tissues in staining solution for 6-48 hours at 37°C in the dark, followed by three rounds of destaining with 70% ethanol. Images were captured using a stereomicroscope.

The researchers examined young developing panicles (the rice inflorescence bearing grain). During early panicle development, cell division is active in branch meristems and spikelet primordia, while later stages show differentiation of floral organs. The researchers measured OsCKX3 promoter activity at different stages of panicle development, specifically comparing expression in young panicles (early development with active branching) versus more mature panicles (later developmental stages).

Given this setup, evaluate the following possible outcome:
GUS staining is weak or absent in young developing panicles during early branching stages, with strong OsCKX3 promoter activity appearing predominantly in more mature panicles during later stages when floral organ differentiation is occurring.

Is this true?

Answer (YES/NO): NO